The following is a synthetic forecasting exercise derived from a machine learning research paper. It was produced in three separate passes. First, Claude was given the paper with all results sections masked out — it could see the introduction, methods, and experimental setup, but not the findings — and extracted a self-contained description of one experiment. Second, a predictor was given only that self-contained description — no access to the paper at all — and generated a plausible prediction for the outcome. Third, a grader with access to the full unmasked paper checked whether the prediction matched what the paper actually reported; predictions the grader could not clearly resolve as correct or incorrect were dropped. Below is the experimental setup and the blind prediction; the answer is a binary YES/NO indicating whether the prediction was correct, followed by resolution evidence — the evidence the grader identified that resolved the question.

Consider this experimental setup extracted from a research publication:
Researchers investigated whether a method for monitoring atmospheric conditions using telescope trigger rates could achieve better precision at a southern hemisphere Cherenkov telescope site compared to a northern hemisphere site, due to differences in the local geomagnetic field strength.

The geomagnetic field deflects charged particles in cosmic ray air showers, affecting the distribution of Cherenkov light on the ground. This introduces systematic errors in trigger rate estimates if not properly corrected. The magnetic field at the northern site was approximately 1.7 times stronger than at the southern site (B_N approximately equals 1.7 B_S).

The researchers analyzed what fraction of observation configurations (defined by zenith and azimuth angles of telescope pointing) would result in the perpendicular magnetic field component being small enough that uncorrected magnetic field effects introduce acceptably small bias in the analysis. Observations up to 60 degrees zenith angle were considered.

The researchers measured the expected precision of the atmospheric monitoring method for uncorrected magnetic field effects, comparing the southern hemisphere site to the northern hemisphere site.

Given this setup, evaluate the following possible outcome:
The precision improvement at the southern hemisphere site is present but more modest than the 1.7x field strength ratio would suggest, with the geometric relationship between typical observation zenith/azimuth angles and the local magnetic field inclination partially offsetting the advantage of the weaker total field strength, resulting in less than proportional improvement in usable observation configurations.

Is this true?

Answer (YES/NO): NO